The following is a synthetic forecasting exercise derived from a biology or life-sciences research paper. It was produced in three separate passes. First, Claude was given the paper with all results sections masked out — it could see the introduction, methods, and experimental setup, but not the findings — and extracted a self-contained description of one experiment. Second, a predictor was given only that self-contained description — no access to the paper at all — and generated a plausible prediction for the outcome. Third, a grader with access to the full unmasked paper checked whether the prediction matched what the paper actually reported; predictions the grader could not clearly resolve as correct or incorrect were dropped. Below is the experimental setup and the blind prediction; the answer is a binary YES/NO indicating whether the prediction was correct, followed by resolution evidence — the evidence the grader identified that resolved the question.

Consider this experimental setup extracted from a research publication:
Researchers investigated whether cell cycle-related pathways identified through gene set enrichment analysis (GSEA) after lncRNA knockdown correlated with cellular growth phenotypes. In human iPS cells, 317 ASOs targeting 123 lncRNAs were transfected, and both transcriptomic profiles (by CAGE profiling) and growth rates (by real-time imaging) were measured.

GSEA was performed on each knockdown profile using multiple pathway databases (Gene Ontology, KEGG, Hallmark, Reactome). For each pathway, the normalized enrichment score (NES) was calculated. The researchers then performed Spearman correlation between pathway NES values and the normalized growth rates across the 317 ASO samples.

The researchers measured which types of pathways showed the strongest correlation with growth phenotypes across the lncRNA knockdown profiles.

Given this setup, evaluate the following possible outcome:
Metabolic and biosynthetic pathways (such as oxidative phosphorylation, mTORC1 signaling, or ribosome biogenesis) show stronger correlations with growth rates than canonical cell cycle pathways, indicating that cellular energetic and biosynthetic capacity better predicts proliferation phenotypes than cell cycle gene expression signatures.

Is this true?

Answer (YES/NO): NO